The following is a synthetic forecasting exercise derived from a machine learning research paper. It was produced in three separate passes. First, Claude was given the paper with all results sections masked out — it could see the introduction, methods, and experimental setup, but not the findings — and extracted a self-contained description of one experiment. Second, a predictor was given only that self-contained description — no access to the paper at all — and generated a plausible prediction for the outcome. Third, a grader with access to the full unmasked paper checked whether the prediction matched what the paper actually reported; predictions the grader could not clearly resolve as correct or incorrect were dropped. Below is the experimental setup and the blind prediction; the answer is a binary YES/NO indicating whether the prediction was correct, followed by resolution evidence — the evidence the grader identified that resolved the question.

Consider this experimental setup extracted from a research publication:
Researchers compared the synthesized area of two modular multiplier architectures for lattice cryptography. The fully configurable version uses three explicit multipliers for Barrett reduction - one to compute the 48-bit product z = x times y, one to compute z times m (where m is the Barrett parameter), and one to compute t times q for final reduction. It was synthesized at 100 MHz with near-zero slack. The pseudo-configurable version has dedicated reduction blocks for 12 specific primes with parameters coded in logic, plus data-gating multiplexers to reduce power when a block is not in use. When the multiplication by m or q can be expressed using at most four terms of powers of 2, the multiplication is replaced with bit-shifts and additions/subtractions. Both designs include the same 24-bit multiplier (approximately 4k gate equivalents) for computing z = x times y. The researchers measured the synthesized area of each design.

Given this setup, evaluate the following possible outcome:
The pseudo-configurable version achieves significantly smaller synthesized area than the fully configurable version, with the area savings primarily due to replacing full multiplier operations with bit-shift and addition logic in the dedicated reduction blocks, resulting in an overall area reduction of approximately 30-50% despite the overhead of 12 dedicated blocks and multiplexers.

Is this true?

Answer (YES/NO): NO